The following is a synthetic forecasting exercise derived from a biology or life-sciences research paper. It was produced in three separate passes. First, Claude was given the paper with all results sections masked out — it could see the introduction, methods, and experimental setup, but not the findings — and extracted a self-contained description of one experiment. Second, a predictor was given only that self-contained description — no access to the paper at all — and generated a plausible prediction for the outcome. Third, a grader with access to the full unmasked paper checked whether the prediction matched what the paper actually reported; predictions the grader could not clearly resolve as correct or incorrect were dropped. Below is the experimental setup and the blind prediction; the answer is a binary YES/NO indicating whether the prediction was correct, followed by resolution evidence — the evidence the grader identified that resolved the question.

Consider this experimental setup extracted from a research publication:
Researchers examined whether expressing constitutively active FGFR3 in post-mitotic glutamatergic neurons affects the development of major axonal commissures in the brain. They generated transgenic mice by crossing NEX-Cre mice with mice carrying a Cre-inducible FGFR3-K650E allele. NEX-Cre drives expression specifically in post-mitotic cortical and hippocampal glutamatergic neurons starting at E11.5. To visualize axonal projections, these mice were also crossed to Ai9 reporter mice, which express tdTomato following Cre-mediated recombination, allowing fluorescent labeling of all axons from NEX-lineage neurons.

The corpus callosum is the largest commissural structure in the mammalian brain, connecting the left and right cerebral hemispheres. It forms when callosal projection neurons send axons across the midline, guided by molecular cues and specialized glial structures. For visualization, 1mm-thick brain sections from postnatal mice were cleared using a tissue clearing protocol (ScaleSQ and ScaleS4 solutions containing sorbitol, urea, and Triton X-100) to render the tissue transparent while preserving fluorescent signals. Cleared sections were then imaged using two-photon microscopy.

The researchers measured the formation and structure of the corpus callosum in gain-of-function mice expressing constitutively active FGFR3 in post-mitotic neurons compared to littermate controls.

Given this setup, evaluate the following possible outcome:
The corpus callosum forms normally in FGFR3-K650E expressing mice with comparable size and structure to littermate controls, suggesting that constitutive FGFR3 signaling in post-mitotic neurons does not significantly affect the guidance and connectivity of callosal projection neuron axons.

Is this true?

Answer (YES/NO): NO